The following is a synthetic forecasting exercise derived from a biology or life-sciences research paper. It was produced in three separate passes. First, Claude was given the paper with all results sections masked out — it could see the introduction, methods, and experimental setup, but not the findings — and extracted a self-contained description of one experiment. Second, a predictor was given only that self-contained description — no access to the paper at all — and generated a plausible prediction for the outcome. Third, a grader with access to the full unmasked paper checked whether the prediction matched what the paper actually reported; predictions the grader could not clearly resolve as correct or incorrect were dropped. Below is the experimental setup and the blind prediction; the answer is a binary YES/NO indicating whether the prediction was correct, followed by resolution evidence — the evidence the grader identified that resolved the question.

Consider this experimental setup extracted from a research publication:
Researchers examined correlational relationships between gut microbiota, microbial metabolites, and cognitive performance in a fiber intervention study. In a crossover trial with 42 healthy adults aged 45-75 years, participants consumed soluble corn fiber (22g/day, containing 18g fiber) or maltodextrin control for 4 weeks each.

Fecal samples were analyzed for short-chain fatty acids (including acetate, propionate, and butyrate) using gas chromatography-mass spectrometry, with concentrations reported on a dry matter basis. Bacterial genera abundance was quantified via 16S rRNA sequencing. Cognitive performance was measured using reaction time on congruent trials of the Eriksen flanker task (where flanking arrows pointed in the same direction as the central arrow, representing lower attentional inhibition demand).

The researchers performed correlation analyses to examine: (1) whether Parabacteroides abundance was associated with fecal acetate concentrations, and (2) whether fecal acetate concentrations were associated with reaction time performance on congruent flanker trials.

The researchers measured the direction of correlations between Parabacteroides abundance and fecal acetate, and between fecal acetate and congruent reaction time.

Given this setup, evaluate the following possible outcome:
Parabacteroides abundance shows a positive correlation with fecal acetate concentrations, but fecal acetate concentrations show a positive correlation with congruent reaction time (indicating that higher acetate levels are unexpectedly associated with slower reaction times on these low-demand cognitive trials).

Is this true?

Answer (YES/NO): NO